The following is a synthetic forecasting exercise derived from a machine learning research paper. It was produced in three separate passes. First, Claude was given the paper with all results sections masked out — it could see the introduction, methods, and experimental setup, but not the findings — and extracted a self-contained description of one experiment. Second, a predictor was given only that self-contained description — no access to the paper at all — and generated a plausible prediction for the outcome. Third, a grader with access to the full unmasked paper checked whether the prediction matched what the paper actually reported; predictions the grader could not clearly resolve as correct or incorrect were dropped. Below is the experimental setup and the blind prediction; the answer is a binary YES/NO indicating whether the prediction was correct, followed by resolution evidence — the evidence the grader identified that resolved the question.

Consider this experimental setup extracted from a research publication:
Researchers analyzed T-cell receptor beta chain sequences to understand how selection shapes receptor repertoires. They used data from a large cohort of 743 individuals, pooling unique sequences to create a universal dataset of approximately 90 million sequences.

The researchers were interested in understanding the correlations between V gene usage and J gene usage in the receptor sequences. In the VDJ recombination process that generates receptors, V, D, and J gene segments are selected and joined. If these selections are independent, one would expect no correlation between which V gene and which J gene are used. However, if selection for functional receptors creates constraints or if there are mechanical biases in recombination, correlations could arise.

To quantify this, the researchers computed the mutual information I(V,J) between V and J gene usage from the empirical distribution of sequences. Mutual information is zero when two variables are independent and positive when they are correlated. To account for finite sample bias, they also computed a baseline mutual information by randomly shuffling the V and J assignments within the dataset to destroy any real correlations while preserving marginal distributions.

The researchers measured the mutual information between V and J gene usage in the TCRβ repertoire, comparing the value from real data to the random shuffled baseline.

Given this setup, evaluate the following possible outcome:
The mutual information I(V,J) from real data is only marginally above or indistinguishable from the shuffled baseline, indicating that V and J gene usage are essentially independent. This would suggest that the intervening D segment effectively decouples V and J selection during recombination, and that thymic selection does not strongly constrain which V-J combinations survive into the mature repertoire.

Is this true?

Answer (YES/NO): NO